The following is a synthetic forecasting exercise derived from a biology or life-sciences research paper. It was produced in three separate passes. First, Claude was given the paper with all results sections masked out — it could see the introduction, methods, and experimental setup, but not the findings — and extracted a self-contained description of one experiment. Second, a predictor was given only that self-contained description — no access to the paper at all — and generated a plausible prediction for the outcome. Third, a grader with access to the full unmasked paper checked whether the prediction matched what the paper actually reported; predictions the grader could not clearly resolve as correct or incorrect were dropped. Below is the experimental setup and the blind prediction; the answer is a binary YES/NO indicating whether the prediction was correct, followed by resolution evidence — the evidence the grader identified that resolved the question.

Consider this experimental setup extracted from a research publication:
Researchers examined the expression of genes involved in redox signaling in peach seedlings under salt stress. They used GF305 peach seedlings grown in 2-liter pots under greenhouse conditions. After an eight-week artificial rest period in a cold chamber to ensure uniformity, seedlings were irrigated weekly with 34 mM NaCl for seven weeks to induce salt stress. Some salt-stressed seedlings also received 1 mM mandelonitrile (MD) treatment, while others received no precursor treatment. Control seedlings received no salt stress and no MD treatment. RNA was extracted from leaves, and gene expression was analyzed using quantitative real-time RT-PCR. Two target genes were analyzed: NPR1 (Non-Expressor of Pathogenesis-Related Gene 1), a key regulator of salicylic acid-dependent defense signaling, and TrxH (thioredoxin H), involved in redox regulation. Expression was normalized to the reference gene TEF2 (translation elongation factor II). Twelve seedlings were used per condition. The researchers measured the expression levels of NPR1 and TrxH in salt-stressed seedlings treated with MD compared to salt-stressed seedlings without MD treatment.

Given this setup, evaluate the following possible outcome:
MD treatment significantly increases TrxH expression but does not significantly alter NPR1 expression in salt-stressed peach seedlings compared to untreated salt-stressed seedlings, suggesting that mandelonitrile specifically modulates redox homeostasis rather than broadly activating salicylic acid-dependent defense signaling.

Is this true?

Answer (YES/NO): YES